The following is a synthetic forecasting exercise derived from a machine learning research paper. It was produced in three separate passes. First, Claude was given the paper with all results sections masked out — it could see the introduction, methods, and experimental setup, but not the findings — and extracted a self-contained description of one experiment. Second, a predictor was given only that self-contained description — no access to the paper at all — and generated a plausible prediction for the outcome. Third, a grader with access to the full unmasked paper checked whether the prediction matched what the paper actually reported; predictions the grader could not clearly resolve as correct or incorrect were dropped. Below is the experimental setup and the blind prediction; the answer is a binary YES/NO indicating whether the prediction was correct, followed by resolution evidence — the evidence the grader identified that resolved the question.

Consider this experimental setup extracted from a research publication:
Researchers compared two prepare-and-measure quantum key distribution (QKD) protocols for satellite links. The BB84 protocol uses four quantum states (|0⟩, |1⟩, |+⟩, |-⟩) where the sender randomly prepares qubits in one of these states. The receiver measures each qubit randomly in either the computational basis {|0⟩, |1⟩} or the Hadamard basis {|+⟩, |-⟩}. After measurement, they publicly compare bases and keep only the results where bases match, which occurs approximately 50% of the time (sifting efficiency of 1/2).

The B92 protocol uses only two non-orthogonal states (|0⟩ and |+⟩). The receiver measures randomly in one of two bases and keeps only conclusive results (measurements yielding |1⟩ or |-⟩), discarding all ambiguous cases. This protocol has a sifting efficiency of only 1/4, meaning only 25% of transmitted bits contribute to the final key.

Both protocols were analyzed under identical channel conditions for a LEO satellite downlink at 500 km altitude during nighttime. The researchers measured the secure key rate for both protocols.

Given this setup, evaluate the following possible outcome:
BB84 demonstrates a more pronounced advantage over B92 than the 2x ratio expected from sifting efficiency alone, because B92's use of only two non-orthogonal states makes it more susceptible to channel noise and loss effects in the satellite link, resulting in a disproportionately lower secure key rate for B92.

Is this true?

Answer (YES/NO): NO